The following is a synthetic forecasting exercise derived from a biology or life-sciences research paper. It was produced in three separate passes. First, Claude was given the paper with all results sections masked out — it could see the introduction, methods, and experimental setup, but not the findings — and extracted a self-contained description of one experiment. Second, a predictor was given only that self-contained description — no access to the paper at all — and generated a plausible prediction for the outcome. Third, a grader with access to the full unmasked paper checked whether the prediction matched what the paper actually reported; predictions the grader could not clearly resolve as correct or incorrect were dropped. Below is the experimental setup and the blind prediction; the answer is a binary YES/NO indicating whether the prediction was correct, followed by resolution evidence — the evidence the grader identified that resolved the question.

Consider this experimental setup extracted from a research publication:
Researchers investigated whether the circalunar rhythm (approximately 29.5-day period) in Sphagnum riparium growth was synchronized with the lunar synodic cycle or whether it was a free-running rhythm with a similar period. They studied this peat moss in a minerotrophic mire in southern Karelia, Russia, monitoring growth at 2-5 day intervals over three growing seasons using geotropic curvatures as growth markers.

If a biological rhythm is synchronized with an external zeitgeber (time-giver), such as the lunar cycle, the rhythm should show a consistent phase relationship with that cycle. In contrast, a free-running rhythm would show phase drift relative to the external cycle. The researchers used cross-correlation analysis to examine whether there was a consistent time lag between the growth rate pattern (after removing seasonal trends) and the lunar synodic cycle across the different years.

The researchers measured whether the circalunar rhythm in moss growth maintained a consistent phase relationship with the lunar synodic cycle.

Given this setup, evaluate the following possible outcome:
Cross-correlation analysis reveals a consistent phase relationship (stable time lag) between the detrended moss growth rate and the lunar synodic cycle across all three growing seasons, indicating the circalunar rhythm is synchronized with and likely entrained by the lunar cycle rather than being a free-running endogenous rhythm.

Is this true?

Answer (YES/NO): YES